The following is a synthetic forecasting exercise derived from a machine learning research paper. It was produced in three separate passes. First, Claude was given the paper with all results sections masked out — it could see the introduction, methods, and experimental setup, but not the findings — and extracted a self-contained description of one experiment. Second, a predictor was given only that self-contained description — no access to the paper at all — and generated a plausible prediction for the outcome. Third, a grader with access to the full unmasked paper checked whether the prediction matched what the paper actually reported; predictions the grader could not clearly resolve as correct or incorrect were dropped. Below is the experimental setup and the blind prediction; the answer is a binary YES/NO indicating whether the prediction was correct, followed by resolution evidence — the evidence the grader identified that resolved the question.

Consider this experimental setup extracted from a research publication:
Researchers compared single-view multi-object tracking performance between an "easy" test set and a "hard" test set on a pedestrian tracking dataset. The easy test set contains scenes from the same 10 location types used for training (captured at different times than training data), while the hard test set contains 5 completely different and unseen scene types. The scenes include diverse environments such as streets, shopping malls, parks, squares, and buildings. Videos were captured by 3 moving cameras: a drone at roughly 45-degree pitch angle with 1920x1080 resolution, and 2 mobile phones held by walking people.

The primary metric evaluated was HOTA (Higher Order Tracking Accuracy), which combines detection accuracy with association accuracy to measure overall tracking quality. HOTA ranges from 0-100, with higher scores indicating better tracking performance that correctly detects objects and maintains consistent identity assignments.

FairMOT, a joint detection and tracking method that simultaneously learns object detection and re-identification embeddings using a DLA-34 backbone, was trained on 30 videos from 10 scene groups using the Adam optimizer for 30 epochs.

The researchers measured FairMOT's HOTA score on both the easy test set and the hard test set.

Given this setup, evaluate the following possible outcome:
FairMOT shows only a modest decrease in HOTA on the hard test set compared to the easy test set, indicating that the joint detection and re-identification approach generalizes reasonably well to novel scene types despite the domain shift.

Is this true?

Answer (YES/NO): NO